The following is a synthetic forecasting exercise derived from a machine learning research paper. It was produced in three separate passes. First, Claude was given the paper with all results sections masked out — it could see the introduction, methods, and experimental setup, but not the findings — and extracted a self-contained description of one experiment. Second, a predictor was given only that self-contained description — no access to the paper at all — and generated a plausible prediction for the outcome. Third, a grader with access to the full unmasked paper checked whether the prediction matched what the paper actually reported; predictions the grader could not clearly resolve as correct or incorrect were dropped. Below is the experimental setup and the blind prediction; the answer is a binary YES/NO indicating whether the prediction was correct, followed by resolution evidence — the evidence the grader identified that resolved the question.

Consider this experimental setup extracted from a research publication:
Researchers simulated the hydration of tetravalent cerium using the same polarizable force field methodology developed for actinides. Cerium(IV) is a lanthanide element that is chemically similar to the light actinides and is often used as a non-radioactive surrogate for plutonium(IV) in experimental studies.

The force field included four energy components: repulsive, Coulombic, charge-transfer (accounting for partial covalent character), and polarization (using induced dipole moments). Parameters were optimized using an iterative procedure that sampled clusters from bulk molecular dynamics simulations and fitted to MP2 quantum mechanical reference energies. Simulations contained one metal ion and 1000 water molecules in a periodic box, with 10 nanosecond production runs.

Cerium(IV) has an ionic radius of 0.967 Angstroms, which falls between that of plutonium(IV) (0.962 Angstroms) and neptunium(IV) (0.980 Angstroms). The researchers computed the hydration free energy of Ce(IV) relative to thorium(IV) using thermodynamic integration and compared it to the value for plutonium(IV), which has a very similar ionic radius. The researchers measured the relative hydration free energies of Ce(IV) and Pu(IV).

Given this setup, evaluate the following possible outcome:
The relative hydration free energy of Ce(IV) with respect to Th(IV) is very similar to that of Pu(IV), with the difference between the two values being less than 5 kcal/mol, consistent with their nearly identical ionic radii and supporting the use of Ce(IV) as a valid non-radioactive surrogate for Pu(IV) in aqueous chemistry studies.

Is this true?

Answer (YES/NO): NO